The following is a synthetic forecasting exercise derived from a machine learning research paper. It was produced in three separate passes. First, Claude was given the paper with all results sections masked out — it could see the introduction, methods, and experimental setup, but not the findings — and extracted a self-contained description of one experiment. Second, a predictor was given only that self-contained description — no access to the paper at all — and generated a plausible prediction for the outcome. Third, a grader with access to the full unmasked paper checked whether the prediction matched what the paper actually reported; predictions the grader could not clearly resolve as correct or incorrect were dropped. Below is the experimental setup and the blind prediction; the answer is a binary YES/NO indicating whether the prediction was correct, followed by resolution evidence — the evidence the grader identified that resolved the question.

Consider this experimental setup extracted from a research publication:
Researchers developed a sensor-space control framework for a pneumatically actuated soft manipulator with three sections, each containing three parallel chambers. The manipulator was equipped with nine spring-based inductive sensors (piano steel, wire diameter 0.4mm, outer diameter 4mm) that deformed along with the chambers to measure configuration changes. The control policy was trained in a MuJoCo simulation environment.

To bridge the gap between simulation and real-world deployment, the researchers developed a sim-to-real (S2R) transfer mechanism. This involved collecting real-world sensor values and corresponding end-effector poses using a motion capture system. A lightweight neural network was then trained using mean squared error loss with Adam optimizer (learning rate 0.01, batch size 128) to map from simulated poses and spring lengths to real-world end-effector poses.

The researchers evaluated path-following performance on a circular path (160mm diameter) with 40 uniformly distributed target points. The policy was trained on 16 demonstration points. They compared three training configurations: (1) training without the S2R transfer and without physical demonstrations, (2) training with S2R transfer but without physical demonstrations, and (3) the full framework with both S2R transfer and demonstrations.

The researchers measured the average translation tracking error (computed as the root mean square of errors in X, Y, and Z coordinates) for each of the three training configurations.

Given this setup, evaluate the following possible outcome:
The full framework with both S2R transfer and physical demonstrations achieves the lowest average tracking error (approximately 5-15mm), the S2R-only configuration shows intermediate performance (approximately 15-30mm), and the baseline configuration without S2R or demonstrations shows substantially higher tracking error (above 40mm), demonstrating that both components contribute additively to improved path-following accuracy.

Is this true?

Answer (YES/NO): NO